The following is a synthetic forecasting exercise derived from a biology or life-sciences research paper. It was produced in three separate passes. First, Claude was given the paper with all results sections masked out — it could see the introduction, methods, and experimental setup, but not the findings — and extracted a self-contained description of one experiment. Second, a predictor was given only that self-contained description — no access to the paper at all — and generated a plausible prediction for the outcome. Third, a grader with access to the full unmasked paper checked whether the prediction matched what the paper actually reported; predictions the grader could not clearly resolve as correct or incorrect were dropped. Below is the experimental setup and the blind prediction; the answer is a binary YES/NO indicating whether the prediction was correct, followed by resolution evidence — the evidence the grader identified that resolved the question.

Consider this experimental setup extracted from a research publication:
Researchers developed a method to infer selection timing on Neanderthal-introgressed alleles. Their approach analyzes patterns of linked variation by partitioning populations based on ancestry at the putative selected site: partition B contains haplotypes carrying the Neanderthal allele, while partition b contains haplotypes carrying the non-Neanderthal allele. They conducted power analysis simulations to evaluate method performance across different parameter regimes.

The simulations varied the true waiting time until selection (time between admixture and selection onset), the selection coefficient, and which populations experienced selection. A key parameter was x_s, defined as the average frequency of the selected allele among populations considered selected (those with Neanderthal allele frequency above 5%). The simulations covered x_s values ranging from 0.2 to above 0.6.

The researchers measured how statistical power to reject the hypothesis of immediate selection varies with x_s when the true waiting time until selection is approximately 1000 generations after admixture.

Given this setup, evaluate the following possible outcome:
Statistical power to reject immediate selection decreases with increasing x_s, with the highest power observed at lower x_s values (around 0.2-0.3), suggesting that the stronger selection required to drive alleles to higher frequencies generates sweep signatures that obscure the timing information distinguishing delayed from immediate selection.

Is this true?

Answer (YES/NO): NO